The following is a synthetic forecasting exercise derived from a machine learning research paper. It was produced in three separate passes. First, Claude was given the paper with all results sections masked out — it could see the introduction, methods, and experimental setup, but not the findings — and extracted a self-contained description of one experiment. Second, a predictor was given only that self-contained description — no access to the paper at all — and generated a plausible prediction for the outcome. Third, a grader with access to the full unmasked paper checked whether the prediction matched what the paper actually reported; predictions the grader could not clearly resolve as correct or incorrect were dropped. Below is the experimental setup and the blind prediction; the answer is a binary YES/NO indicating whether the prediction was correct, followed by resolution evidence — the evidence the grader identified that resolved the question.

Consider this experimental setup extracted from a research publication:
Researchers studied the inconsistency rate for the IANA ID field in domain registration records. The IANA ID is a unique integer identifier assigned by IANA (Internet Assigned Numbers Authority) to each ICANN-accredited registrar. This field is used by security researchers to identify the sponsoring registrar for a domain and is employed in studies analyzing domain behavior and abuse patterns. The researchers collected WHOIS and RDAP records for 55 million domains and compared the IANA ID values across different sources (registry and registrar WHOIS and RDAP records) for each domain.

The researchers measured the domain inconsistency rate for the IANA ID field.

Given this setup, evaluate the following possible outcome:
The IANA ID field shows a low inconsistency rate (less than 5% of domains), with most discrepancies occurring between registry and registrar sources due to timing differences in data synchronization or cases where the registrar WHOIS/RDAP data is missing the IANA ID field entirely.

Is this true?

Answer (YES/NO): NO